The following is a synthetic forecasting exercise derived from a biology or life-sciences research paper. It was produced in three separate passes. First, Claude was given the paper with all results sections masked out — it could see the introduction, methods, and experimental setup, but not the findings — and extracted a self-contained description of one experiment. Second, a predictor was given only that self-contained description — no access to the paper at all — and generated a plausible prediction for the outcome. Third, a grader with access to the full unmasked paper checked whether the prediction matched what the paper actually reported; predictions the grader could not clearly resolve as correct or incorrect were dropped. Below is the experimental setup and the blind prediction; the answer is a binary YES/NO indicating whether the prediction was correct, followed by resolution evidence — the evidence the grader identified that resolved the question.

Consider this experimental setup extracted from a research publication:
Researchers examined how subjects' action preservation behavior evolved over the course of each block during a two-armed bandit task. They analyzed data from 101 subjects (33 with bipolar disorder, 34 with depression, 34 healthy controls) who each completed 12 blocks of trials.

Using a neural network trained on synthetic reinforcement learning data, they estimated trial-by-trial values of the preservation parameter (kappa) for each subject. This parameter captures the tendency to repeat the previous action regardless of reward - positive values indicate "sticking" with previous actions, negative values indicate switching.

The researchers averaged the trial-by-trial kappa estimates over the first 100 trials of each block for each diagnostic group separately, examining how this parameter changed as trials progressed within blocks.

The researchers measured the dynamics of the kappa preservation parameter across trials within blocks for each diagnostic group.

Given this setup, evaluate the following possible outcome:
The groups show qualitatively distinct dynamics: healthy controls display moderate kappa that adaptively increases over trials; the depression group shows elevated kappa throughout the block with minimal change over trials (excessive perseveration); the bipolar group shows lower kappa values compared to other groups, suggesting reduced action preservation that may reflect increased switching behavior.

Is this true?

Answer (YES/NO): NO